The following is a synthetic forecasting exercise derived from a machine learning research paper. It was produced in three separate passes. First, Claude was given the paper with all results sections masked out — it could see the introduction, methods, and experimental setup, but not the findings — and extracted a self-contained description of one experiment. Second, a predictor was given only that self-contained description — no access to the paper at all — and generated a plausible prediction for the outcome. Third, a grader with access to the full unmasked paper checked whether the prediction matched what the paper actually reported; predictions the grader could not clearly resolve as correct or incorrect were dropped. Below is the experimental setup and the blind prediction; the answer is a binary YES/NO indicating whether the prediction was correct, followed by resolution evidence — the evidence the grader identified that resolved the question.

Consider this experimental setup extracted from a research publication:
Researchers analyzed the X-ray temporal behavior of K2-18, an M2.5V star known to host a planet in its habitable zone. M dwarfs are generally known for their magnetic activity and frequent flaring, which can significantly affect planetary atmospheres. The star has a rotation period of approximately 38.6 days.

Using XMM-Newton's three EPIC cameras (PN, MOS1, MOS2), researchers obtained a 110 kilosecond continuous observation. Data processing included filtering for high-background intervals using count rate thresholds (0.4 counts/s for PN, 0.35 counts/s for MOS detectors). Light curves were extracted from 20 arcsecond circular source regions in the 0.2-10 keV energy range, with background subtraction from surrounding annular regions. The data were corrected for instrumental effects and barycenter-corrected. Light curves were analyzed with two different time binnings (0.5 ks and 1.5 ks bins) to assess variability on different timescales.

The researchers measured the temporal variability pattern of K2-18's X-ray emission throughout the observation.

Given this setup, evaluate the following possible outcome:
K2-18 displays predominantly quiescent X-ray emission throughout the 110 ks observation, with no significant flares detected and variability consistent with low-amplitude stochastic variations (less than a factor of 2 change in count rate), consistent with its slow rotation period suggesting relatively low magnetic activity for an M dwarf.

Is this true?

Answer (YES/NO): NO